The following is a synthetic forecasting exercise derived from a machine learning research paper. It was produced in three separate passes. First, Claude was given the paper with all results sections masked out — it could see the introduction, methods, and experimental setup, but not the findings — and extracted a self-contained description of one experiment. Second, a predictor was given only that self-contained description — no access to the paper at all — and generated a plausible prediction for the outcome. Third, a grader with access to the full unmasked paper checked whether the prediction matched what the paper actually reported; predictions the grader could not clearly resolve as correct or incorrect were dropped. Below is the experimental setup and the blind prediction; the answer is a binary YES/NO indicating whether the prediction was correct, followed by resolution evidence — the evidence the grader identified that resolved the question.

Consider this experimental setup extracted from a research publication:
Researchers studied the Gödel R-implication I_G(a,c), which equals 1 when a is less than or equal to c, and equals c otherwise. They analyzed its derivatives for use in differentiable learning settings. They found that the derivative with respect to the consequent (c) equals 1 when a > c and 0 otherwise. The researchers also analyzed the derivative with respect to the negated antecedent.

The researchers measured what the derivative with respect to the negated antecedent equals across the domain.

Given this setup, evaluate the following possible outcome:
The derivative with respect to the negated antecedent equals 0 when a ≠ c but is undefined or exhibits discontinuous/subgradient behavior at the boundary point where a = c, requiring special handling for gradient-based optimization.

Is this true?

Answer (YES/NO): NO